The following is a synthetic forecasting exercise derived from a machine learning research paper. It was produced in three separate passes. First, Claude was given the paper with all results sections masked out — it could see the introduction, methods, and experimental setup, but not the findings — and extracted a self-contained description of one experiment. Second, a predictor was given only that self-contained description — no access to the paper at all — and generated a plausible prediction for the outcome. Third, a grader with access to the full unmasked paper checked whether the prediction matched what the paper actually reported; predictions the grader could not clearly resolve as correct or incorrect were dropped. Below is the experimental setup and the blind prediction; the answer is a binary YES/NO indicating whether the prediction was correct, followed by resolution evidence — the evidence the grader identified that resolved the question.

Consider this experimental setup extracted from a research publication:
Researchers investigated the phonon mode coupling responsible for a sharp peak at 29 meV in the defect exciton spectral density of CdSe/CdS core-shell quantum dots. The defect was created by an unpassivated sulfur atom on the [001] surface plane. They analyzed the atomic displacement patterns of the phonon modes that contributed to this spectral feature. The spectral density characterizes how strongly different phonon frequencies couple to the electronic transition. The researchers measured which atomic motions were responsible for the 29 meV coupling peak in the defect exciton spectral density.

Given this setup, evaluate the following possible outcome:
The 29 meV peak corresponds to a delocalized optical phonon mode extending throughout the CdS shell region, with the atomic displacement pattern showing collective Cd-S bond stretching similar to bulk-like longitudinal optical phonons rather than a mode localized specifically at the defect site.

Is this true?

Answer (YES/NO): NO